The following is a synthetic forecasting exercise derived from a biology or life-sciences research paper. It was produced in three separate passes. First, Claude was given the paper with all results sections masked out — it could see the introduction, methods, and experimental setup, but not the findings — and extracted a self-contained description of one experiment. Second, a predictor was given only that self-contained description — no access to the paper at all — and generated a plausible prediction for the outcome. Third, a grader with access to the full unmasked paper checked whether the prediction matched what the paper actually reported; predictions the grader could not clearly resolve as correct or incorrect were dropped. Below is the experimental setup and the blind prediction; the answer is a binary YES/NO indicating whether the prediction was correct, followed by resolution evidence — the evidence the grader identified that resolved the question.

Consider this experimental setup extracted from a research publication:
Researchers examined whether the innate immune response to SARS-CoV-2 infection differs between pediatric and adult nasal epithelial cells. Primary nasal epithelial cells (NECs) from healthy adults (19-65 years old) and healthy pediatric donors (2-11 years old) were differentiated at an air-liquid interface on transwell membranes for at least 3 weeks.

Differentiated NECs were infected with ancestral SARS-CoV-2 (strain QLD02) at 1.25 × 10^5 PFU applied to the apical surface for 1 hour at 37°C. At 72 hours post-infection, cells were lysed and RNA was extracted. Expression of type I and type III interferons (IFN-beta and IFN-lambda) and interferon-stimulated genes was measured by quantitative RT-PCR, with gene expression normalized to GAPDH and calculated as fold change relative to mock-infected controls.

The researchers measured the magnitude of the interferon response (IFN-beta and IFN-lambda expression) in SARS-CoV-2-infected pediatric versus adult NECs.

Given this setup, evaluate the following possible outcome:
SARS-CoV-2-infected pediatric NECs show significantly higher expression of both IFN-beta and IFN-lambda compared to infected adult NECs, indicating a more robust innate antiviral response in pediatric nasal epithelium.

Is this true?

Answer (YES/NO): NO